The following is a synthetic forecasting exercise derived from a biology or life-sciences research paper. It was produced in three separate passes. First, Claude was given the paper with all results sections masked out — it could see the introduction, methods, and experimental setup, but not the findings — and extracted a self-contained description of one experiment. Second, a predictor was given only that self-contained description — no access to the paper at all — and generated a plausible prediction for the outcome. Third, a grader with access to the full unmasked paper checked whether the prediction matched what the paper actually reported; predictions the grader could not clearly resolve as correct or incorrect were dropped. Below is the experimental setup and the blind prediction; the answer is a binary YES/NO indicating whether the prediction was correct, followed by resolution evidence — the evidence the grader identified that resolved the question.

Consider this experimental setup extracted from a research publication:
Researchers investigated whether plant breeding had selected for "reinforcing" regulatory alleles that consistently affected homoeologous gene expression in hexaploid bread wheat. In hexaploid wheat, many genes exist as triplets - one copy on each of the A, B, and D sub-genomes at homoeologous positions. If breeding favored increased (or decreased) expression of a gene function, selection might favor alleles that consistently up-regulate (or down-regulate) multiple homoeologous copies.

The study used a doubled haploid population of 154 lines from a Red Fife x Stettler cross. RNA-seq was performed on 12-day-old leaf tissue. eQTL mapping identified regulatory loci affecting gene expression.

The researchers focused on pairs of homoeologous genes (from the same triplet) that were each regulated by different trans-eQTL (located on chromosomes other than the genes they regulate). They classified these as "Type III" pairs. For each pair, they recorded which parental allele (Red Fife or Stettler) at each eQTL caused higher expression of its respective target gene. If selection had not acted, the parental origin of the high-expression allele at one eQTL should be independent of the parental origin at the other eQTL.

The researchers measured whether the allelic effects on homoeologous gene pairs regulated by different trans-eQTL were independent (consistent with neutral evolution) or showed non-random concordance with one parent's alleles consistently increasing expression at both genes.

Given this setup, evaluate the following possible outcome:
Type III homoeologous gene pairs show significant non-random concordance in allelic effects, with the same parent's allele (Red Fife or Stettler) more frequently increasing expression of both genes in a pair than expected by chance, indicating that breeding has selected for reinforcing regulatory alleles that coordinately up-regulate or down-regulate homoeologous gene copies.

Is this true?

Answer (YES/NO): YES